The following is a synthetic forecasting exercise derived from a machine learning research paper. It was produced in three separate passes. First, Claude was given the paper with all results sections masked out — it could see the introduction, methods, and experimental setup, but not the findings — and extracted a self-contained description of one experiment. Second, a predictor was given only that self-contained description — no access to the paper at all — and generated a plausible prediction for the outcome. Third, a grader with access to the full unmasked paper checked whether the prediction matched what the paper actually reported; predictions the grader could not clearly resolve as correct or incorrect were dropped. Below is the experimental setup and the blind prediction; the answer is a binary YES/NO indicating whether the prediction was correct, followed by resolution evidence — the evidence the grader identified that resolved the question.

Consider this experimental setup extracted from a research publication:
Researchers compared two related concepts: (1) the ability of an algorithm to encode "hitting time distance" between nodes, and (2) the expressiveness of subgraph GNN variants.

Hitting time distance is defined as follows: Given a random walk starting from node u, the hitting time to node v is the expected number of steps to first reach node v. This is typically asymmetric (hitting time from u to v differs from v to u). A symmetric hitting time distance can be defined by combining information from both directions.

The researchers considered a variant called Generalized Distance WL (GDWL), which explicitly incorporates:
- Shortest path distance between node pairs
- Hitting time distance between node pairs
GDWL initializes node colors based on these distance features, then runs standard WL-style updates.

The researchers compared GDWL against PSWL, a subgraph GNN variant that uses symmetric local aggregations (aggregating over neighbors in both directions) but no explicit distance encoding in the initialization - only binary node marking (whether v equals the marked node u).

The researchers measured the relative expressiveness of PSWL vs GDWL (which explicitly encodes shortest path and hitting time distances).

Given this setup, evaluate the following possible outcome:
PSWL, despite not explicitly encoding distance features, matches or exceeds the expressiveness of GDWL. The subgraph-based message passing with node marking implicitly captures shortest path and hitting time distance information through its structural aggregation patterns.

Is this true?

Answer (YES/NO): YES